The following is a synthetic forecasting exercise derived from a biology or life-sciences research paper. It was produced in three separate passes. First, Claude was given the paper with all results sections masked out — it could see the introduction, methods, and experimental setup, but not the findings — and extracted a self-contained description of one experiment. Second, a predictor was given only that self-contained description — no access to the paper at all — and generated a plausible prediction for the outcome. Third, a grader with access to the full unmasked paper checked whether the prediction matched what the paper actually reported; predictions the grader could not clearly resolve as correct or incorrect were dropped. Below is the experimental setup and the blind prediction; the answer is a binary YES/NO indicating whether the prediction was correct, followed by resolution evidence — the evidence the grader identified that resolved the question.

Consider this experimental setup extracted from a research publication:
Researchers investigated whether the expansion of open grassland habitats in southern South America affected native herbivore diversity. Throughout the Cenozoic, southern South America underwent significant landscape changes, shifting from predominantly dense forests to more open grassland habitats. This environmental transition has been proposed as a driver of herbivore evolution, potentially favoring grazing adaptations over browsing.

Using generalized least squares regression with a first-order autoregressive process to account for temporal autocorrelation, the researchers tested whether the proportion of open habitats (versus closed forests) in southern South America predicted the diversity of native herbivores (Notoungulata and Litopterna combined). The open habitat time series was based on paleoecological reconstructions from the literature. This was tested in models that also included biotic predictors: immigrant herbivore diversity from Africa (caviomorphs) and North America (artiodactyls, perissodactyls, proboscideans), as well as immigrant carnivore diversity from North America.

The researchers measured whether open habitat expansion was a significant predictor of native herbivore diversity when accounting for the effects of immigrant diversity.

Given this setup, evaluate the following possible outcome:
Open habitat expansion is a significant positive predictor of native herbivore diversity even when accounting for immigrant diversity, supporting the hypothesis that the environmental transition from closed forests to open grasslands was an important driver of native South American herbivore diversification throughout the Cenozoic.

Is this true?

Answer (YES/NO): NO